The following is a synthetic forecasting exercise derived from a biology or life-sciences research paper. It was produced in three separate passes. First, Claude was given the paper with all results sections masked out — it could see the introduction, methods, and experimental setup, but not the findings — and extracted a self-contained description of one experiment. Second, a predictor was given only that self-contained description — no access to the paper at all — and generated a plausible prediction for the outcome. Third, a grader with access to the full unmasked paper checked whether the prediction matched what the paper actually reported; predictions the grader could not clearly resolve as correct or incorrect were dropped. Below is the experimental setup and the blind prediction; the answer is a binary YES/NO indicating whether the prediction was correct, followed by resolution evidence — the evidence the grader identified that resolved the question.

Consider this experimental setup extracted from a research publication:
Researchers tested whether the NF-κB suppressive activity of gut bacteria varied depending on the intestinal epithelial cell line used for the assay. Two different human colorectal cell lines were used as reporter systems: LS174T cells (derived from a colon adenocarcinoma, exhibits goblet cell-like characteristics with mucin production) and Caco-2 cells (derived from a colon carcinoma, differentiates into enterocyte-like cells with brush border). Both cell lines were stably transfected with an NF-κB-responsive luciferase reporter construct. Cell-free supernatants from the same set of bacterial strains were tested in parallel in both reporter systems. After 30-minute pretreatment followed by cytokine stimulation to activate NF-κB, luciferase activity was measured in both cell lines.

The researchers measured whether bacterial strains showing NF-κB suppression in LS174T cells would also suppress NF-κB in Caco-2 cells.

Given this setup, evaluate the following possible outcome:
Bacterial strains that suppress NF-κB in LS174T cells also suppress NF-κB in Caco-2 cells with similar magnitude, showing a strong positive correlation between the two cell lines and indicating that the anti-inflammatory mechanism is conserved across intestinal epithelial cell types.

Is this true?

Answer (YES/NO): YES